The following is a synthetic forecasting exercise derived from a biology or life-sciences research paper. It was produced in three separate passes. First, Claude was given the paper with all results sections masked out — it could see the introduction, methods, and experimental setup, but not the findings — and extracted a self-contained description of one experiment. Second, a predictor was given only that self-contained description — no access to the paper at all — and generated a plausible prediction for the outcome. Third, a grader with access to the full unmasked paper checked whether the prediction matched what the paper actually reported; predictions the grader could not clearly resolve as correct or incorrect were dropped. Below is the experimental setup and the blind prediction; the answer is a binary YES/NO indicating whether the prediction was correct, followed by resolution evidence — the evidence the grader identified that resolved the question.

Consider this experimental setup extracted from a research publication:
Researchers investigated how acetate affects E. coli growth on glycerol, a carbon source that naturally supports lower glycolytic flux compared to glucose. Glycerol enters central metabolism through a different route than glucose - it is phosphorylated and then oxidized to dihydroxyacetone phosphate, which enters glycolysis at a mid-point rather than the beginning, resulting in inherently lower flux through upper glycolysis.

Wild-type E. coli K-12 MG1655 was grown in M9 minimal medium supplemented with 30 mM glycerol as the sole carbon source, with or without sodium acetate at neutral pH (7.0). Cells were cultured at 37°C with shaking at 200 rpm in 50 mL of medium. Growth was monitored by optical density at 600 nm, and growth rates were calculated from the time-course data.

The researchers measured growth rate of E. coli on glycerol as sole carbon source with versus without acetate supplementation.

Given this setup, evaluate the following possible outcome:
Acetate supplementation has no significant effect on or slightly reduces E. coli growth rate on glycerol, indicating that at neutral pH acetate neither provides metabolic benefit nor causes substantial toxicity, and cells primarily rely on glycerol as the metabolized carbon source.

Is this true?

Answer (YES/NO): NO